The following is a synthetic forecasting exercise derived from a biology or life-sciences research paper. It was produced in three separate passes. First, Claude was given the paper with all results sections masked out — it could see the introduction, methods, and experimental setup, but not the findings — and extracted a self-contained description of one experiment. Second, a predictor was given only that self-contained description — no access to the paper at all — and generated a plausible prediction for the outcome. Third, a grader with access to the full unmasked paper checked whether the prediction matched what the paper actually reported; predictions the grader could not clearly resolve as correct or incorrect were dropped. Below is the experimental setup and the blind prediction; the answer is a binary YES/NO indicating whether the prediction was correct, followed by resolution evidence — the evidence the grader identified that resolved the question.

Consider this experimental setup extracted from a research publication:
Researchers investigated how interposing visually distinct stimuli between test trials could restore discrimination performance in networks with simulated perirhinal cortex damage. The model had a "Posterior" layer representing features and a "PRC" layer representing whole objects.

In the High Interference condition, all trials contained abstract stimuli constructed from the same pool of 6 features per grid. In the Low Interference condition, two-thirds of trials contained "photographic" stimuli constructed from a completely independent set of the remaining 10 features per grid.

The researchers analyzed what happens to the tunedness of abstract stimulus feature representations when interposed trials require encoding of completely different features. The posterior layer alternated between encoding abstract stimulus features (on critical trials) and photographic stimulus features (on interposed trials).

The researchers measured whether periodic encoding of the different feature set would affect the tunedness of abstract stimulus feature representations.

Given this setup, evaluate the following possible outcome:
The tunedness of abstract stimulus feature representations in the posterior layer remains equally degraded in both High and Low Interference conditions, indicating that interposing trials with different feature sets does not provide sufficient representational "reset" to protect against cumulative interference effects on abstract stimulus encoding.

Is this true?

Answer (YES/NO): NO